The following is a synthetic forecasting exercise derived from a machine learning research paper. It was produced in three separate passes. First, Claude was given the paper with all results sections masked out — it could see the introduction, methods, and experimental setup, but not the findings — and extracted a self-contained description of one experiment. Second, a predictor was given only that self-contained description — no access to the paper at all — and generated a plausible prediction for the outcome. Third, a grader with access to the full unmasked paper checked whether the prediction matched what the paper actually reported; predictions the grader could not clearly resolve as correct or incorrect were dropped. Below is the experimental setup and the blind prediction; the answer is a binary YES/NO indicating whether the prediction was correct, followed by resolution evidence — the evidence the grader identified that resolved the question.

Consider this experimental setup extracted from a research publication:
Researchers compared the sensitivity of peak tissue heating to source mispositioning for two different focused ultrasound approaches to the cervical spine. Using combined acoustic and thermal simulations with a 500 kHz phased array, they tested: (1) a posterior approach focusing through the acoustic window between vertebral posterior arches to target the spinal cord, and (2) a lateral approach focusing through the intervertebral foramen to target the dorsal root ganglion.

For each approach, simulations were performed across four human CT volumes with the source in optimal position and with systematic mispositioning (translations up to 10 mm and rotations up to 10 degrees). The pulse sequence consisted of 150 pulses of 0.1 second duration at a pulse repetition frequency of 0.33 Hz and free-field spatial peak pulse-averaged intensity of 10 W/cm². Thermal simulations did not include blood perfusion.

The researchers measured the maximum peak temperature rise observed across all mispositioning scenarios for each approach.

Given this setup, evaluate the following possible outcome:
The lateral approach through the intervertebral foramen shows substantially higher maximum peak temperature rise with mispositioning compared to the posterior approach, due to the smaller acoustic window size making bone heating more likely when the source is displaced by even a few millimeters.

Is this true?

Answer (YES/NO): NO